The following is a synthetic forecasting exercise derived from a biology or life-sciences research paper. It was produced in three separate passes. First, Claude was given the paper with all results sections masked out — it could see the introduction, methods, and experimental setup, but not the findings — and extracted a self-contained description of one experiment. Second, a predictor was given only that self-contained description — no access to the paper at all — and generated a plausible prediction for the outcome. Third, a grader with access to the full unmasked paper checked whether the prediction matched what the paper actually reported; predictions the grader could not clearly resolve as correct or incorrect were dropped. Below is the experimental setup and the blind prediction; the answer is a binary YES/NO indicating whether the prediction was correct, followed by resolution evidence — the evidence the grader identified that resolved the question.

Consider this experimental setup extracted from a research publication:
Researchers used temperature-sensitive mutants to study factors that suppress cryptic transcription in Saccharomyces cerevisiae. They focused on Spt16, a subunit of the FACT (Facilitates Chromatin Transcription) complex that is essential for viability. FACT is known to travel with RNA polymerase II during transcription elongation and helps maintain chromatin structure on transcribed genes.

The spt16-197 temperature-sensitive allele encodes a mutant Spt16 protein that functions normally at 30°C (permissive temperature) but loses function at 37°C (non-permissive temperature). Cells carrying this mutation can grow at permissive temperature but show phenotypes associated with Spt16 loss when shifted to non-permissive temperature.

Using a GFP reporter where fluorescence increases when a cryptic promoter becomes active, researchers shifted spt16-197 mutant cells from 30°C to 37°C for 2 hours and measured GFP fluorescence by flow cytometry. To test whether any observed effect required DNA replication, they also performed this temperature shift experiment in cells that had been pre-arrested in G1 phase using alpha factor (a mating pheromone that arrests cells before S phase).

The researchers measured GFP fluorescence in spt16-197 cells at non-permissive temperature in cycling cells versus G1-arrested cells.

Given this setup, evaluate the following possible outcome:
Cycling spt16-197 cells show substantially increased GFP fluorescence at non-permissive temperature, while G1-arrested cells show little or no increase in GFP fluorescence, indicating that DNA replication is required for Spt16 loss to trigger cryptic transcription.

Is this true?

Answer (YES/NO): NO